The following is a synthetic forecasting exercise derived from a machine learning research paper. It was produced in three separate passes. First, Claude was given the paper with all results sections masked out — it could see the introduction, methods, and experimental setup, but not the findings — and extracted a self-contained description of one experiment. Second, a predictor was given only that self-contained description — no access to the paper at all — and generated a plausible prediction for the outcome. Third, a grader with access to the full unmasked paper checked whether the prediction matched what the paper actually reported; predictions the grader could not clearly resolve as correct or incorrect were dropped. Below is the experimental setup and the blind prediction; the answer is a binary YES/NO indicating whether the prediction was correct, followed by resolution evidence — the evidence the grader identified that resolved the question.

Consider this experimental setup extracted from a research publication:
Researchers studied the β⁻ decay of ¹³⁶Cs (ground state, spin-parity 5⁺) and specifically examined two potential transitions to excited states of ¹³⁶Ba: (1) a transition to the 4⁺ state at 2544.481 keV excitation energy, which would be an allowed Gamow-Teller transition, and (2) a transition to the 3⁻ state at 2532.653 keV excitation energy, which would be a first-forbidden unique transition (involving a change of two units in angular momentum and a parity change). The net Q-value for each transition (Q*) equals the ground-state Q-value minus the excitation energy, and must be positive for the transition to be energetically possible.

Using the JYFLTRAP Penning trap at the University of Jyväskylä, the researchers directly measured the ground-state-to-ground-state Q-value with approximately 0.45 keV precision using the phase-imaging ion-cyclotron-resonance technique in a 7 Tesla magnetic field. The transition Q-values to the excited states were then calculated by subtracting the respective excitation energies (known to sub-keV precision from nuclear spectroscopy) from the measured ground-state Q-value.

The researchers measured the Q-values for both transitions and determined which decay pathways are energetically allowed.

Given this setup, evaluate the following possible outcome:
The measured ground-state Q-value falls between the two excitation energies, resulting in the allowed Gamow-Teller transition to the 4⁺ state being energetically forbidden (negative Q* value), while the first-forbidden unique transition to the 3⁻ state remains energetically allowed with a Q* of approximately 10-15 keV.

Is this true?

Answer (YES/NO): NO